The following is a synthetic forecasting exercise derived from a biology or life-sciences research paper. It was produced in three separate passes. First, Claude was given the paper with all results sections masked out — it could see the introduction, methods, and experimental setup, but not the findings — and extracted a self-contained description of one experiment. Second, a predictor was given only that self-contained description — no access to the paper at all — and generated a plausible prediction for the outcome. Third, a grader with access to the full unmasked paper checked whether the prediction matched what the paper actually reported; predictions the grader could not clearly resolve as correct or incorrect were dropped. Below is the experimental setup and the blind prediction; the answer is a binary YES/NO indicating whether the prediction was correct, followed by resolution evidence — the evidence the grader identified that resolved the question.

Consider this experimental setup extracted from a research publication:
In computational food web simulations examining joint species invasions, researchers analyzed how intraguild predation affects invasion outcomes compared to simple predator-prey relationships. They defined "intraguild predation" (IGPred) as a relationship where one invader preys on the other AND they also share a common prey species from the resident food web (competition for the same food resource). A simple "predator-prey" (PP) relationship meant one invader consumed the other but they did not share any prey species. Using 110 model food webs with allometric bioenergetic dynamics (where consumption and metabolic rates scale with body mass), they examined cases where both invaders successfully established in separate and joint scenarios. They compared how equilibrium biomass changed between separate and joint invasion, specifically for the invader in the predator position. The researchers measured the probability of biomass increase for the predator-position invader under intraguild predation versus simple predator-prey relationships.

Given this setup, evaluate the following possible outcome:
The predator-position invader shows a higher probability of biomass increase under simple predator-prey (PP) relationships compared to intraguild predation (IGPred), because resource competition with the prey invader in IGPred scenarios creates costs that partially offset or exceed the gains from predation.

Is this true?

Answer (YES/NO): NO